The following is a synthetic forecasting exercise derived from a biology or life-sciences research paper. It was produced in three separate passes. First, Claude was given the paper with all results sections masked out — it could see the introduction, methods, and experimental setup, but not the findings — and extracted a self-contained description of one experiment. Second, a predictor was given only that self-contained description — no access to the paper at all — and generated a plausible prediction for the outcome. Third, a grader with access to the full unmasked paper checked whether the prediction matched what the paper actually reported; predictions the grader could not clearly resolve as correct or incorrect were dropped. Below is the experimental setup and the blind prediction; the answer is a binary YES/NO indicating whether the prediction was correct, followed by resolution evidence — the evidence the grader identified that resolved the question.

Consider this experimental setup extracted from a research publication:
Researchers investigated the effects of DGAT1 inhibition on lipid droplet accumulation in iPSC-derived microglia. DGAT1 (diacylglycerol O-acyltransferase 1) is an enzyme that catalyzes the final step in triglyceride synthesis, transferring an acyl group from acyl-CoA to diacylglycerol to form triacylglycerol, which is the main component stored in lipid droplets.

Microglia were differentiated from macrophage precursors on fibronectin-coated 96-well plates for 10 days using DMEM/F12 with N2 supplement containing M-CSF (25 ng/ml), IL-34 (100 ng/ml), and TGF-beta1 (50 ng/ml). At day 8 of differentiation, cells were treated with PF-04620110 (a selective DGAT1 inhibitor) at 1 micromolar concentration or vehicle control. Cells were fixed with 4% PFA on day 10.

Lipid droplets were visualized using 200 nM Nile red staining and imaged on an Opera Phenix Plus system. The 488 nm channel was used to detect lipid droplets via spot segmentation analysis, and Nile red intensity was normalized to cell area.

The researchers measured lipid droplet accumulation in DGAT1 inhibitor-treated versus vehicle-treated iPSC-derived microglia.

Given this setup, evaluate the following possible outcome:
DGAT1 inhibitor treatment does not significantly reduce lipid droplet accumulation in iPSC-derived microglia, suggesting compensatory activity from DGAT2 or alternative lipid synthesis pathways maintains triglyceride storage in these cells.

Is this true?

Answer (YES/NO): NO